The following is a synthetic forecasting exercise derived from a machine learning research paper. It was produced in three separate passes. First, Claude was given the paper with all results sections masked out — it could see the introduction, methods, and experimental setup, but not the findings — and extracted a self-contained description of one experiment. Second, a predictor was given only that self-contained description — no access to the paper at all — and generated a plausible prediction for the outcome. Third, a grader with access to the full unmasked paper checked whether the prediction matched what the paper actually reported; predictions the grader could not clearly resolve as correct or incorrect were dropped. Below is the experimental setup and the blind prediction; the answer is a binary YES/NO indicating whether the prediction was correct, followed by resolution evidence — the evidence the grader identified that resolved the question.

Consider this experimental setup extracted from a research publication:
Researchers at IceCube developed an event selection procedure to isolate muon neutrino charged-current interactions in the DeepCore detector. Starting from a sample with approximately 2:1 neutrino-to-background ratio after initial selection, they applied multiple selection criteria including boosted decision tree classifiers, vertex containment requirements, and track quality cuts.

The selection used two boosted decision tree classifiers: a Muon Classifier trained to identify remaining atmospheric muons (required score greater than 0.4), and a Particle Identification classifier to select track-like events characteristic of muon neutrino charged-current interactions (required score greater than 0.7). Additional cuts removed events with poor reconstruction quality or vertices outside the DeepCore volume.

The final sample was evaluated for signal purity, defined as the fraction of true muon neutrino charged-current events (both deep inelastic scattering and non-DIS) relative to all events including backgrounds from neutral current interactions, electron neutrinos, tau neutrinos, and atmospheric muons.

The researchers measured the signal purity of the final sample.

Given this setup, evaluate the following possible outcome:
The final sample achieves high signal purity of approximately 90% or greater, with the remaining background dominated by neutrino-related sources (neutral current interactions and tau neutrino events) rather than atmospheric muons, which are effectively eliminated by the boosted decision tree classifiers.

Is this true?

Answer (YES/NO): YES